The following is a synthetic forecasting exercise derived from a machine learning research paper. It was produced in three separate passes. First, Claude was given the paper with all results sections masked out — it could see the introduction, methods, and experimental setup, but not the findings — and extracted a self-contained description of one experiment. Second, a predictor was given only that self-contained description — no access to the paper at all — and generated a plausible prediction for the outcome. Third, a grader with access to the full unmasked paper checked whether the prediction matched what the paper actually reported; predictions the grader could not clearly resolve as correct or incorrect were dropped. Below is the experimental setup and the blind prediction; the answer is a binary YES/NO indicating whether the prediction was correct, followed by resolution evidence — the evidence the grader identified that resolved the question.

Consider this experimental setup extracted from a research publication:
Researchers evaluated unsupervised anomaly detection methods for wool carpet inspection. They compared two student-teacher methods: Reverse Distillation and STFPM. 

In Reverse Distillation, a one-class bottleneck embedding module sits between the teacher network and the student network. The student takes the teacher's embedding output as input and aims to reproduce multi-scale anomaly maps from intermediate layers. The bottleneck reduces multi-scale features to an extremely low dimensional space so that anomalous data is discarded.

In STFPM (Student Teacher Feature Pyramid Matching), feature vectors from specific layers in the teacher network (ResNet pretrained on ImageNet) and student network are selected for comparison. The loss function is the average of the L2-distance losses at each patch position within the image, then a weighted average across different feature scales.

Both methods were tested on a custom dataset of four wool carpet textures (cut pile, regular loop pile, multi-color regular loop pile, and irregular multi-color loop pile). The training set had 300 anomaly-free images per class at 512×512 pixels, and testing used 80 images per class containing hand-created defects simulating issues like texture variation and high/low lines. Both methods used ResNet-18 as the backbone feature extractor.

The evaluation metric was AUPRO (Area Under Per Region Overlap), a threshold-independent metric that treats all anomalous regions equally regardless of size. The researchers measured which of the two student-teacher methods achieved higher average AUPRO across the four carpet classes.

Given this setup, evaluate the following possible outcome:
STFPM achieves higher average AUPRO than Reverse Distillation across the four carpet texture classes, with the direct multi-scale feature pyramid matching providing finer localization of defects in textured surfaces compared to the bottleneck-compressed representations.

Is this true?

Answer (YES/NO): NO